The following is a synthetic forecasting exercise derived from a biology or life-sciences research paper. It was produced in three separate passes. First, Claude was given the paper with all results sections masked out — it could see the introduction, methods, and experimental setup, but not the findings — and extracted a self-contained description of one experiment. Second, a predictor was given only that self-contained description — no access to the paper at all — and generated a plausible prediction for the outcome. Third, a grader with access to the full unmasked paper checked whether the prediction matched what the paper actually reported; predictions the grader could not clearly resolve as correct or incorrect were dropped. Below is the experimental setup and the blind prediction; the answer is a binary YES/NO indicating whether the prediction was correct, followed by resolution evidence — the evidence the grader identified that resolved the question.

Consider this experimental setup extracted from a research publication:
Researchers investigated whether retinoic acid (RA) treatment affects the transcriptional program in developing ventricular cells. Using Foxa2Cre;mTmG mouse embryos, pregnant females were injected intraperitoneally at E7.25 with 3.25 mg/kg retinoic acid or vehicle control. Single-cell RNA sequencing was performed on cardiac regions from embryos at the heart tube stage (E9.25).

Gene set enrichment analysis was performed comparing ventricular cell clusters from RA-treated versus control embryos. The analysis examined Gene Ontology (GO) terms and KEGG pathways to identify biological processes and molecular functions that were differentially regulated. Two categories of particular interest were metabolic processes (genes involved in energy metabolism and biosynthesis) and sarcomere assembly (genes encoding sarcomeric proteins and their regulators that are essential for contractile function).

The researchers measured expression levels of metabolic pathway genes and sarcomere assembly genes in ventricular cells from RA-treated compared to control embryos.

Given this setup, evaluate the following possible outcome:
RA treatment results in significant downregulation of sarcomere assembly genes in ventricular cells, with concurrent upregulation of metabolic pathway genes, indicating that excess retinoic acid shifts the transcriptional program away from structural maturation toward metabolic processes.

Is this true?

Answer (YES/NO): NO